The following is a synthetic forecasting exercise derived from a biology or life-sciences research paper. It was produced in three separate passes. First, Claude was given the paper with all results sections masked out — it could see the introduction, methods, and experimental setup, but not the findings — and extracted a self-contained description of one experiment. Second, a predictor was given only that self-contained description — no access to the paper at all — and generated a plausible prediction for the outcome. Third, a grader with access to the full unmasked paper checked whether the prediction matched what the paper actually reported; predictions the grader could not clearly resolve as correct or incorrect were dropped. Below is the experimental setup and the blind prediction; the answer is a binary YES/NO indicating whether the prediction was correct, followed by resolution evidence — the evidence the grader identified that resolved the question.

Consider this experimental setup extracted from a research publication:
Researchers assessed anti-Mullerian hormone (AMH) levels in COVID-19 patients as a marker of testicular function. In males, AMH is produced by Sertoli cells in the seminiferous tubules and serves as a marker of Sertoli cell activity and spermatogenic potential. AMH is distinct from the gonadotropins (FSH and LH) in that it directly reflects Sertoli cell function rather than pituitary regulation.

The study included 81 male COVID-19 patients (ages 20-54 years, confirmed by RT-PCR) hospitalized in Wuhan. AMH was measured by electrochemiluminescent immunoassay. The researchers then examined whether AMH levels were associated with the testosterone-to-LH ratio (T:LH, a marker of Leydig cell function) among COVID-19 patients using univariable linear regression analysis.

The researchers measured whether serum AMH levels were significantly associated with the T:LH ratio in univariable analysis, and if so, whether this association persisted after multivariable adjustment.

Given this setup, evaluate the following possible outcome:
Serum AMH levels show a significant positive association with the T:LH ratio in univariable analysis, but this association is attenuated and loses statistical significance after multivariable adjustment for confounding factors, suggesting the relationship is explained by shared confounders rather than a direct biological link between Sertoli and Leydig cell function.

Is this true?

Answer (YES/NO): YES